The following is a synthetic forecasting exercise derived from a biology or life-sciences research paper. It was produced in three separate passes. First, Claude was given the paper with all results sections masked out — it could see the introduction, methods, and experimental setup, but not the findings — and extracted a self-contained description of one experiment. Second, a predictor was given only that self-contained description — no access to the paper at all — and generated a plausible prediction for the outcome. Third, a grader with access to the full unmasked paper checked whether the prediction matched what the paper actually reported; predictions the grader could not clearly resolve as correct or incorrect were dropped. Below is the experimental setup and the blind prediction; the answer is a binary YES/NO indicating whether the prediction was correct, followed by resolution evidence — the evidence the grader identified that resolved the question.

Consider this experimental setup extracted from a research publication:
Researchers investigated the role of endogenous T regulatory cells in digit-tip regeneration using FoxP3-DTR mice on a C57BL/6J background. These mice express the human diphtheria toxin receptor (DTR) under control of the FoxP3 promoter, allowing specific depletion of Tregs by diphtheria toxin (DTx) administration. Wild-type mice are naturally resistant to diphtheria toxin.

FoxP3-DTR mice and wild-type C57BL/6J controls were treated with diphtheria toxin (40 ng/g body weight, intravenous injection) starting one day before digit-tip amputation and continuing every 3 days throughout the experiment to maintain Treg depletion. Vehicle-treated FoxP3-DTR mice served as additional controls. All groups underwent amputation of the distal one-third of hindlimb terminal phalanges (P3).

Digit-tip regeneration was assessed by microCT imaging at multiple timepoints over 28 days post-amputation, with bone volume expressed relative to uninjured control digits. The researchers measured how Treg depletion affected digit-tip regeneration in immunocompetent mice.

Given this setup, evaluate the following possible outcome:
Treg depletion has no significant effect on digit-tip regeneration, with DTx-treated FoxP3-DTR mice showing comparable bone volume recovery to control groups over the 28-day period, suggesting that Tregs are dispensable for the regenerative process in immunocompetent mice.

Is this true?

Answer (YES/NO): NO